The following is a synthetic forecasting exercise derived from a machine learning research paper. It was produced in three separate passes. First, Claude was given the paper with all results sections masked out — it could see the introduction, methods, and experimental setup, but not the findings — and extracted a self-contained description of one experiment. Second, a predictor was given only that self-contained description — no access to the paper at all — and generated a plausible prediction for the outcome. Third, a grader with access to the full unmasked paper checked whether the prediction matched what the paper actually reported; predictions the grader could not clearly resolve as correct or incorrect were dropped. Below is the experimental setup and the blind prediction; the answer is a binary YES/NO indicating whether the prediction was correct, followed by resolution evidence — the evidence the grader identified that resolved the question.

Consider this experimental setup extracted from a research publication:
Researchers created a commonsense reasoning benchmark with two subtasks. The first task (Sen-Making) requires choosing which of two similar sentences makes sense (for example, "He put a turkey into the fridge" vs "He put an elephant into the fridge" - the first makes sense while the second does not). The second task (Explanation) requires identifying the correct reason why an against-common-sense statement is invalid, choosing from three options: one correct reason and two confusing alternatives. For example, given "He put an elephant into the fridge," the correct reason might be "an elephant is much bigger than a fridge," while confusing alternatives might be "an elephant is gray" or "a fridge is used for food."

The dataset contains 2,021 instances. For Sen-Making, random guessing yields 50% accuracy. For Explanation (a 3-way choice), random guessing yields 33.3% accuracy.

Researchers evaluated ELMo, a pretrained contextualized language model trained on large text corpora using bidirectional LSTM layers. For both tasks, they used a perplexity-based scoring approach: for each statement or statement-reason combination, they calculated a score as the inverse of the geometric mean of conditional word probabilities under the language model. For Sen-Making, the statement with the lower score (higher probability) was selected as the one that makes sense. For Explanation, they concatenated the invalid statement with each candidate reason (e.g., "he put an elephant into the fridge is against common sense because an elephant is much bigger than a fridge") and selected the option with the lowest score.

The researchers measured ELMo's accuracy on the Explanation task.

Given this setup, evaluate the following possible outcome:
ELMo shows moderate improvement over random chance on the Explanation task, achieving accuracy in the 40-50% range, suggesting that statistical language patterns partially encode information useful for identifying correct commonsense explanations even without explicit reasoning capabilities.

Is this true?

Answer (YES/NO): NO